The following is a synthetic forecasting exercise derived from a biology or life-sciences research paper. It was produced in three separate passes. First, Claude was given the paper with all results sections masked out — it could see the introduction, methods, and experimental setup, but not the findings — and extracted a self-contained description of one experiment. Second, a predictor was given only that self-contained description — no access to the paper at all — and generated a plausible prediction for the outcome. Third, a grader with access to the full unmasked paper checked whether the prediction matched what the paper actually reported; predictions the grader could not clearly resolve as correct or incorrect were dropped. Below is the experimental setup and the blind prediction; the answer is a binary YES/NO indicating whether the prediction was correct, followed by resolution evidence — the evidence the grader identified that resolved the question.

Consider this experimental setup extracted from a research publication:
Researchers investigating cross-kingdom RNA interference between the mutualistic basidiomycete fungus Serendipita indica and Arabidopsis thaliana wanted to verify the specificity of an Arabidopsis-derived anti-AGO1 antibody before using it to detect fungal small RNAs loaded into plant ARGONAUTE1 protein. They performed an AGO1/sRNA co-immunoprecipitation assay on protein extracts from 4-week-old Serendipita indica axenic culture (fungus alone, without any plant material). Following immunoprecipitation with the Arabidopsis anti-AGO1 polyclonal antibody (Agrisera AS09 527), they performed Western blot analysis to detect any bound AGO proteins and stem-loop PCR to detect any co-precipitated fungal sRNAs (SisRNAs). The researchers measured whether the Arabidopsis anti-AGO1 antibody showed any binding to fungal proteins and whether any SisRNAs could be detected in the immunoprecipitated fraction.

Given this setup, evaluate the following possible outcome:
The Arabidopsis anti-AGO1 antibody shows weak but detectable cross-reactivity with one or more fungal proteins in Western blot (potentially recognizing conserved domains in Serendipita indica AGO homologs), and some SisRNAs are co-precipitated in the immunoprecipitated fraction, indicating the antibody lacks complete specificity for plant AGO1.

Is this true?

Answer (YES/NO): NO